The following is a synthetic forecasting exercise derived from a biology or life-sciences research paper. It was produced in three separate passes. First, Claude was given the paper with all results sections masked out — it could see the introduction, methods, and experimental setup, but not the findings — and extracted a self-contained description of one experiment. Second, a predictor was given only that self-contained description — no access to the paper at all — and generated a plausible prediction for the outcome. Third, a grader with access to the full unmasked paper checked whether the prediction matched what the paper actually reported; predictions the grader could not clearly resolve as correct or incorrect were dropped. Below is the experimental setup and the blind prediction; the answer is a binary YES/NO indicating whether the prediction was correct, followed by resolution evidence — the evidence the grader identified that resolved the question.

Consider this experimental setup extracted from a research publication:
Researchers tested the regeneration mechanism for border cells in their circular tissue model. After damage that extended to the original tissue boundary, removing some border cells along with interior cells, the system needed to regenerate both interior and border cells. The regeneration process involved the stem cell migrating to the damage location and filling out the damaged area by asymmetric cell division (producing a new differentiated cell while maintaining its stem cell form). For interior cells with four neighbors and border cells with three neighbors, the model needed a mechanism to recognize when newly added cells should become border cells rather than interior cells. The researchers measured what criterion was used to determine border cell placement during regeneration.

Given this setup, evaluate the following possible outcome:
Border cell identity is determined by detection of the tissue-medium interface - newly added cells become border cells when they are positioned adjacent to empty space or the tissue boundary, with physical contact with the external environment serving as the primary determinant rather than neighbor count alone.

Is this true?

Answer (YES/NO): NO